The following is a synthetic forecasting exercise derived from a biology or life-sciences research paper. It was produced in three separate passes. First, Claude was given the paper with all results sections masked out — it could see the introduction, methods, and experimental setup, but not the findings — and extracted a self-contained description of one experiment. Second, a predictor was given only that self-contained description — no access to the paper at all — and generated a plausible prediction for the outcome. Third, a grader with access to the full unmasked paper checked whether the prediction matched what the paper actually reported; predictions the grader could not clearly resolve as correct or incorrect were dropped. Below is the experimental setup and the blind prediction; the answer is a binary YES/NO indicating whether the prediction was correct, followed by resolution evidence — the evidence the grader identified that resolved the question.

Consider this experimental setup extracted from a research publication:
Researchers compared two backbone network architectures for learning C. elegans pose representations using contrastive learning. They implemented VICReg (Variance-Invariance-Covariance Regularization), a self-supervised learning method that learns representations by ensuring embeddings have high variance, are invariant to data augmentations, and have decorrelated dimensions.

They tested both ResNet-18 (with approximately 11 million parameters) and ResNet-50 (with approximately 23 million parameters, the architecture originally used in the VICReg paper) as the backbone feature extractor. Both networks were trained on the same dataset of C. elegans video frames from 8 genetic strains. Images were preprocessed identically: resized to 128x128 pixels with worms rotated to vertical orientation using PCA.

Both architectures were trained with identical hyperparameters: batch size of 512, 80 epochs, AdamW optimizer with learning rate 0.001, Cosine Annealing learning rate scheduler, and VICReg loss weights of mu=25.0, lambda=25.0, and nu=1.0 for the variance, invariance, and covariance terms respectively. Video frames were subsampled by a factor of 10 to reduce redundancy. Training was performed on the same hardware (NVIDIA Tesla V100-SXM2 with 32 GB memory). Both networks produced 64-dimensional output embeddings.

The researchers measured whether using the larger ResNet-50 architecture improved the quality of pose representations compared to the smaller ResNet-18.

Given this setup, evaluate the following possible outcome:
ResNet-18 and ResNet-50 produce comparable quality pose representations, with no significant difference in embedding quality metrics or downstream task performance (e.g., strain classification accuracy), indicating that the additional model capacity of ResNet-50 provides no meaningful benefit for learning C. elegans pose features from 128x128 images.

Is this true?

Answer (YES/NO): YES